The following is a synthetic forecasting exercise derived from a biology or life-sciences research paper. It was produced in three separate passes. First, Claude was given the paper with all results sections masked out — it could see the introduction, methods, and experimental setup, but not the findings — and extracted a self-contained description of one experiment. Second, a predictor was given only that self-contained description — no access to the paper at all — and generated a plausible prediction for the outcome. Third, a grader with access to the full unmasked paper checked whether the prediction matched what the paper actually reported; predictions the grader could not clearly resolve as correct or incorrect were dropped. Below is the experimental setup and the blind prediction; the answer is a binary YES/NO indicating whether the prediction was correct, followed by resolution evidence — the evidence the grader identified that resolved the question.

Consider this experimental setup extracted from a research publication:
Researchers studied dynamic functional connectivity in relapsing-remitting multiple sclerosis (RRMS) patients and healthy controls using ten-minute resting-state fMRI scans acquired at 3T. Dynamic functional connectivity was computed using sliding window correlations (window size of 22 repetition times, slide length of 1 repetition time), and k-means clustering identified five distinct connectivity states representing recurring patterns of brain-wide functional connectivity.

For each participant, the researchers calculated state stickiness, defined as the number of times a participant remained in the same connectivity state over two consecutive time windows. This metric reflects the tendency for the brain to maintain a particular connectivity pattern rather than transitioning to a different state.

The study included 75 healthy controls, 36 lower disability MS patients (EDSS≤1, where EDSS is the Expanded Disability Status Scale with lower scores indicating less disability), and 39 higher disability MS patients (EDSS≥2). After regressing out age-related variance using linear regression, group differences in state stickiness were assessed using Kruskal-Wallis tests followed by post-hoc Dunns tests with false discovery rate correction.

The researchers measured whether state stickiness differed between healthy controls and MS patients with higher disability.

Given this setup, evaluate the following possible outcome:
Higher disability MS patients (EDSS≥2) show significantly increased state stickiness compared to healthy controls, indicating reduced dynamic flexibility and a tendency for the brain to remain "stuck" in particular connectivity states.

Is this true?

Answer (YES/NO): NO